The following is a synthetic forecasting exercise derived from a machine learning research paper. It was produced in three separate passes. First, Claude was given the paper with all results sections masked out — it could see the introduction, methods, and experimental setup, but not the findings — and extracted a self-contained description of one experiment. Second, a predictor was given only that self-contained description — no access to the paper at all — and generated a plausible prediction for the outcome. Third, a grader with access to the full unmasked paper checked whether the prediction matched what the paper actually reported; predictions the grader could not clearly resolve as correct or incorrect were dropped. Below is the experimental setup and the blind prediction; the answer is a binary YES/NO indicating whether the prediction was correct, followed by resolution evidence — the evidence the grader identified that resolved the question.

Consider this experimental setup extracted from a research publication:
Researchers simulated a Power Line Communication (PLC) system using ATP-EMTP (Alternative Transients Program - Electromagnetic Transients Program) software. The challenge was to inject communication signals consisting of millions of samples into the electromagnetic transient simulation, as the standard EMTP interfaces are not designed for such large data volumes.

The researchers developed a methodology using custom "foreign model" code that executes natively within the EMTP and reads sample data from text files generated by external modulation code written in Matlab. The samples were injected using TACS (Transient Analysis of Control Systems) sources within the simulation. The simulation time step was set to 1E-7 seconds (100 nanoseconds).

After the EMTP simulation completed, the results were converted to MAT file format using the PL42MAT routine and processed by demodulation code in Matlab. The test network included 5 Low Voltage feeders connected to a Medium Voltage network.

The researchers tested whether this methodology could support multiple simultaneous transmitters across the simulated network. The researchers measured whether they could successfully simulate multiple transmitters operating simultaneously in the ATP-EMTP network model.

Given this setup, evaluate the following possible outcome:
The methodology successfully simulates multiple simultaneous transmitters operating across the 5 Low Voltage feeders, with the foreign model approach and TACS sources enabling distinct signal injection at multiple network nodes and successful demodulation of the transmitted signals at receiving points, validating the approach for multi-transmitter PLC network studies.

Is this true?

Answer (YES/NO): YES